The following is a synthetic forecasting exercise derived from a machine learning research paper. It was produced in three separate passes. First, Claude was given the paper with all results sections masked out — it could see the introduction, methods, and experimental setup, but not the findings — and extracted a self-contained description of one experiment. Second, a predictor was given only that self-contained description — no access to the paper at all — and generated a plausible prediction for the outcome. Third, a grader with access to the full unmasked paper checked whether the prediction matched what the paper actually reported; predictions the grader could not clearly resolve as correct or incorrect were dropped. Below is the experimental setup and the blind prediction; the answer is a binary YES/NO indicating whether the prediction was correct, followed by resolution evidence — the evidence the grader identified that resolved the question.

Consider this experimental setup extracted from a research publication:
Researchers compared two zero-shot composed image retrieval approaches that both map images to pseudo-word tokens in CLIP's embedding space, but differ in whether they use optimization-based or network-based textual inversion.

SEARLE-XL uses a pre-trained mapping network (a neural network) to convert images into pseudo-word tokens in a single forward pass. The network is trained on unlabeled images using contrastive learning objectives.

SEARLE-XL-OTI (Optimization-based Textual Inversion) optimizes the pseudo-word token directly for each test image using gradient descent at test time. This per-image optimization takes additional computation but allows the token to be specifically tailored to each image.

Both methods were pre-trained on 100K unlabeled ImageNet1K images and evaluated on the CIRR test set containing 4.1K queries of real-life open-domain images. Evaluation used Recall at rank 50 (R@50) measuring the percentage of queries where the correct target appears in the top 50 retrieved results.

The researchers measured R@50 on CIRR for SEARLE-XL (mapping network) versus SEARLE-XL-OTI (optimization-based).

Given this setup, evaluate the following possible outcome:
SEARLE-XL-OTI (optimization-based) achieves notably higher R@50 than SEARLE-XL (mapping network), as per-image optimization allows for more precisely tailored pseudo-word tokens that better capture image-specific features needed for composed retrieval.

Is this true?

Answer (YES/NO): NO